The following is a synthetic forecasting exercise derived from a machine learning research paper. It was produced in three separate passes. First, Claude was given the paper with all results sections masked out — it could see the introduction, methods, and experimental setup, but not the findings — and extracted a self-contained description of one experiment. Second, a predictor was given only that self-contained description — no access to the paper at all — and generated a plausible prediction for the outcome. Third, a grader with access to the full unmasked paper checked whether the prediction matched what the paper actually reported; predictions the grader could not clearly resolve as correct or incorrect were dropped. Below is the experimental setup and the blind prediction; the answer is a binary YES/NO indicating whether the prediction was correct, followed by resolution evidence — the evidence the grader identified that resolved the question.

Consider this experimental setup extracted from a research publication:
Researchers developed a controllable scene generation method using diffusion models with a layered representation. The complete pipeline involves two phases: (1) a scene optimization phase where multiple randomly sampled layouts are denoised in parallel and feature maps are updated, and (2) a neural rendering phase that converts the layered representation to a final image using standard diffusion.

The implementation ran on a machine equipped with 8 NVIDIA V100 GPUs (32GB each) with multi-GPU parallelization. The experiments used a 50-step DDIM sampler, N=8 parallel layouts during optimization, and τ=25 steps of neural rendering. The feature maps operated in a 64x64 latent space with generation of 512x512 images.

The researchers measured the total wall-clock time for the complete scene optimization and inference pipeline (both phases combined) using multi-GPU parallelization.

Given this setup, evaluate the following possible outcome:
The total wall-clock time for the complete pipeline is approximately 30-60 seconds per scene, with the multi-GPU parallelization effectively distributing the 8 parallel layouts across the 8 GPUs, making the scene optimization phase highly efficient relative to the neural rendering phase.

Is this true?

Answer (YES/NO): NO